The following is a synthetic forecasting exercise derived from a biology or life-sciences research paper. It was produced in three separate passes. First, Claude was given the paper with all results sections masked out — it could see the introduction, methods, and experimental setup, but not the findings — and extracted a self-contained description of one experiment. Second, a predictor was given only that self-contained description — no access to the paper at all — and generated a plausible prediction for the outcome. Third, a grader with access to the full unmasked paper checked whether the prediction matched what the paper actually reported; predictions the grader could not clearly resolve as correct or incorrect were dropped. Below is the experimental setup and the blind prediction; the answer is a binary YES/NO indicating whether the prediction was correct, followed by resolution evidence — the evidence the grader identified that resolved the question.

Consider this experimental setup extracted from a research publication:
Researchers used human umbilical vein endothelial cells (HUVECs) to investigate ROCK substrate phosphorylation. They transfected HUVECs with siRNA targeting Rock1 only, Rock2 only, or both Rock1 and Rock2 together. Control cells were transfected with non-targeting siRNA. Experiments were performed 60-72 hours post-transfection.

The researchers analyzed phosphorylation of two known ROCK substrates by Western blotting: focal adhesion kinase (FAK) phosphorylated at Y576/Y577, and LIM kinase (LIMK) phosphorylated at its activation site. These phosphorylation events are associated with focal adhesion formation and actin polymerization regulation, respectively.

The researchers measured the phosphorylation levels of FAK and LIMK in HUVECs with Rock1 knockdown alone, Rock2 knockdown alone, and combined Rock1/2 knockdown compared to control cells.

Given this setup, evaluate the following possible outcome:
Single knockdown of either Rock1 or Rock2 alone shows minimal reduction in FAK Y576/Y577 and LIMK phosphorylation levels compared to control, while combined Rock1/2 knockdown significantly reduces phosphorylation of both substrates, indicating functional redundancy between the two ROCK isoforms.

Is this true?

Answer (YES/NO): NO